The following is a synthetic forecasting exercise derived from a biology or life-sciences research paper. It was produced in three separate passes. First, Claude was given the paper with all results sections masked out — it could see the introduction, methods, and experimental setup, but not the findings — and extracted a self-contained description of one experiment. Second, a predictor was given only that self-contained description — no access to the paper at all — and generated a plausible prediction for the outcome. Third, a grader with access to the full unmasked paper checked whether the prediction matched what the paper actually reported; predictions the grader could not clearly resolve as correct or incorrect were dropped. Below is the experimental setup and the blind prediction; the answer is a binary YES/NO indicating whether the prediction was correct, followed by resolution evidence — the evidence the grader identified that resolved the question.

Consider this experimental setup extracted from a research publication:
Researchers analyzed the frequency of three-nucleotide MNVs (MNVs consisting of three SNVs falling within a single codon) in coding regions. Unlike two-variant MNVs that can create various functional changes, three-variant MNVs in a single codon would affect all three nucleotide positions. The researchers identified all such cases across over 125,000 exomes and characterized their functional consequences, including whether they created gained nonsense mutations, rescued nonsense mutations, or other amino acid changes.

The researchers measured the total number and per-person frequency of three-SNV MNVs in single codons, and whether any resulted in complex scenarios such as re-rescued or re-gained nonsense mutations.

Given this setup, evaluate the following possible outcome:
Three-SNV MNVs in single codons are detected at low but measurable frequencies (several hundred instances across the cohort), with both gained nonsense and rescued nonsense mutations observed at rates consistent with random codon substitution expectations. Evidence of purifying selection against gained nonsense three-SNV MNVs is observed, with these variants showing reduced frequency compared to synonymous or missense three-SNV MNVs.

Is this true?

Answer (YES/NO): NO